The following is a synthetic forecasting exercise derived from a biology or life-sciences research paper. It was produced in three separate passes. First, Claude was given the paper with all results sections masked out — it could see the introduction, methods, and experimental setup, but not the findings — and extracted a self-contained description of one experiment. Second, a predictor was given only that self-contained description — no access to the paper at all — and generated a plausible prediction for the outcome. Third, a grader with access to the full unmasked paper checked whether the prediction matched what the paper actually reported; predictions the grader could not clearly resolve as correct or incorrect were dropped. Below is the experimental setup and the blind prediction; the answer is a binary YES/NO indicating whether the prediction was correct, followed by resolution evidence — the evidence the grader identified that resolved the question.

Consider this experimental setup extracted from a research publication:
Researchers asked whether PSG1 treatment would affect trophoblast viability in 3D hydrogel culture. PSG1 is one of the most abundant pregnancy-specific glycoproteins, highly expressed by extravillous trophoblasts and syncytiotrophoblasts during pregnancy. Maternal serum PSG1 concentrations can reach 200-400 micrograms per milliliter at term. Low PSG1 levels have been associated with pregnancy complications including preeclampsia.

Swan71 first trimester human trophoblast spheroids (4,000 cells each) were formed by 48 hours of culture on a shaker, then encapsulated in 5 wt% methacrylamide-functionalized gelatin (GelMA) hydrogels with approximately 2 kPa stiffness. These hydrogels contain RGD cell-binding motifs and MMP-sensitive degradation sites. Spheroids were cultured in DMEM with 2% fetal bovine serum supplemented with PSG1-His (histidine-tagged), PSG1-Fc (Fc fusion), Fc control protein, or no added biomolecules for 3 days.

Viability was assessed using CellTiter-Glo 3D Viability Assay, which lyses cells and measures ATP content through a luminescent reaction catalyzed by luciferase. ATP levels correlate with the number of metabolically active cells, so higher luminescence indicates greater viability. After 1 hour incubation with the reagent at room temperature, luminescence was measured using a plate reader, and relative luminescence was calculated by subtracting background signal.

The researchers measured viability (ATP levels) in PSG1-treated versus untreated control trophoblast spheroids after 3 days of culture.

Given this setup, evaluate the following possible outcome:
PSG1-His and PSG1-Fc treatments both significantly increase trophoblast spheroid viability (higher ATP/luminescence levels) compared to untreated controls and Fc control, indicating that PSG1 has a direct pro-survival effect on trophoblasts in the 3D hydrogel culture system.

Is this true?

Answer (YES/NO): NO